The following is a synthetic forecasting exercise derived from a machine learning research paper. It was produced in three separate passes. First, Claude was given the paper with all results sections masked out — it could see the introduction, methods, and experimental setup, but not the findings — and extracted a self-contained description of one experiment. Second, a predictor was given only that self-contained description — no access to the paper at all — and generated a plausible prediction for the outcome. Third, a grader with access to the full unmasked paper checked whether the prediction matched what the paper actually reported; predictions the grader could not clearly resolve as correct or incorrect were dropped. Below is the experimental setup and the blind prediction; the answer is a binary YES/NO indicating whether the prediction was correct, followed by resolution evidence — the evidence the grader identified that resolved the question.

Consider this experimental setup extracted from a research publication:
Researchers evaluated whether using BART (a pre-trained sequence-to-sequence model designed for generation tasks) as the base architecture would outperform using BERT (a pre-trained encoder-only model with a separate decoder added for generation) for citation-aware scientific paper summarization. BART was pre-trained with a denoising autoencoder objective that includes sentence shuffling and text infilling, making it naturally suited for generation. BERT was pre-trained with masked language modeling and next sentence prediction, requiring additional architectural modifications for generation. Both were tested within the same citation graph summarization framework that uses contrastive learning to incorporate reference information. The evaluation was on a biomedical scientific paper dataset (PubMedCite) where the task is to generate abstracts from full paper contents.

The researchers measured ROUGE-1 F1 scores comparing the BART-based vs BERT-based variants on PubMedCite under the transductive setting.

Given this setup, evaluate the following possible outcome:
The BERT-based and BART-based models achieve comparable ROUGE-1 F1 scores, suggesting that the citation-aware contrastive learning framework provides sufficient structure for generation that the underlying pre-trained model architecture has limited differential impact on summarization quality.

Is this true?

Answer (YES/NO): YES